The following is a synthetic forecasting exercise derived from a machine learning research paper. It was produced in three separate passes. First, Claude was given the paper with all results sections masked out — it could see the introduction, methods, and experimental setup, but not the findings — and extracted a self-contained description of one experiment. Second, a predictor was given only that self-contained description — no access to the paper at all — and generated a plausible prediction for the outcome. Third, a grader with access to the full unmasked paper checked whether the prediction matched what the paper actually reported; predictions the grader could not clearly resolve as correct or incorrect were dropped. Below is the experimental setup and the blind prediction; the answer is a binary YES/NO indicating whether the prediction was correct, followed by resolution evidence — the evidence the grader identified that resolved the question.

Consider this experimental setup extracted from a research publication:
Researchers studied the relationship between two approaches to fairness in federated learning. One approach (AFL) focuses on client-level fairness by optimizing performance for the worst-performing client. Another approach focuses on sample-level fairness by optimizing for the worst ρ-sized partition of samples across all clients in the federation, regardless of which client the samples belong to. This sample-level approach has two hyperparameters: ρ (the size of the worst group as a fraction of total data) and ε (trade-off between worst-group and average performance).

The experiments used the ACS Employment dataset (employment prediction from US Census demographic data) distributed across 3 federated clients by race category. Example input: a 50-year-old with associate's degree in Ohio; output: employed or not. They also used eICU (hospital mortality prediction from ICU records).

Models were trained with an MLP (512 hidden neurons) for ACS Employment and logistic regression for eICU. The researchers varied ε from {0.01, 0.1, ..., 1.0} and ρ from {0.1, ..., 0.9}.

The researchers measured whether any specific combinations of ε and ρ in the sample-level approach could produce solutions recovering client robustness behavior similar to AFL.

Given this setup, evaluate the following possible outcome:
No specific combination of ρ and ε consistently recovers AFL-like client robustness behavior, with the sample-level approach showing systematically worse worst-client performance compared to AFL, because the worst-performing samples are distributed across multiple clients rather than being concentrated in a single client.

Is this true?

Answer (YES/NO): NO